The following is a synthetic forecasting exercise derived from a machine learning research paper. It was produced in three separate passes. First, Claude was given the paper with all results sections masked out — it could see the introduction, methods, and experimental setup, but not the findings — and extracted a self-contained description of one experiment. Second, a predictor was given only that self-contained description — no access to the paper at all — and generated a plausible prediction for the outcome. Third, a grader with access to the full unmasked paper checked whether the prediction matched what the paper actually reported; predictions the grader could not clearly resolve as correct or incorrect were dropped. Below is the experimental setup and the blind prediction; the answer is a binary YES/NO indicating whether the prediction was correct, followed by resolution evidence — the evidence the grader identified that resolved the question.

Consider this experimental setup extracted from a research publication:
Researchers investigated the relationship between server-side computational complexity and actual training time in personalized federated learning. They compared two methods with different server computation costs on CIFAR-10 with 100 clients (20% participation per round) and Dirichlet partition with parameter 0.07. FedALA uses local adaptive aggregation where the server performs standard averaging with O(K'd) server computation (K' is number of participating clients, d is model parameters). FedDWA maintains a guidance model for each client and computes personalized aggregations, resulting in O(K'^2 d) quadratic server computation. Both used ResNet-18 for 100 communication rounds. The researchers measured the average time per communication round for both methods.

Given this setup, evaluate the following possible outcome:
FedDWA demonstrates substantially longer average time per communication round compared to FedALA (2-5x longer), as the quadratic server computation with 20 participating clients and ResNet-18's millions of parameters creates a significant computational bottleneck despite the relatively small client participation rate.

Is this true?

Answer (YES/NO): NO